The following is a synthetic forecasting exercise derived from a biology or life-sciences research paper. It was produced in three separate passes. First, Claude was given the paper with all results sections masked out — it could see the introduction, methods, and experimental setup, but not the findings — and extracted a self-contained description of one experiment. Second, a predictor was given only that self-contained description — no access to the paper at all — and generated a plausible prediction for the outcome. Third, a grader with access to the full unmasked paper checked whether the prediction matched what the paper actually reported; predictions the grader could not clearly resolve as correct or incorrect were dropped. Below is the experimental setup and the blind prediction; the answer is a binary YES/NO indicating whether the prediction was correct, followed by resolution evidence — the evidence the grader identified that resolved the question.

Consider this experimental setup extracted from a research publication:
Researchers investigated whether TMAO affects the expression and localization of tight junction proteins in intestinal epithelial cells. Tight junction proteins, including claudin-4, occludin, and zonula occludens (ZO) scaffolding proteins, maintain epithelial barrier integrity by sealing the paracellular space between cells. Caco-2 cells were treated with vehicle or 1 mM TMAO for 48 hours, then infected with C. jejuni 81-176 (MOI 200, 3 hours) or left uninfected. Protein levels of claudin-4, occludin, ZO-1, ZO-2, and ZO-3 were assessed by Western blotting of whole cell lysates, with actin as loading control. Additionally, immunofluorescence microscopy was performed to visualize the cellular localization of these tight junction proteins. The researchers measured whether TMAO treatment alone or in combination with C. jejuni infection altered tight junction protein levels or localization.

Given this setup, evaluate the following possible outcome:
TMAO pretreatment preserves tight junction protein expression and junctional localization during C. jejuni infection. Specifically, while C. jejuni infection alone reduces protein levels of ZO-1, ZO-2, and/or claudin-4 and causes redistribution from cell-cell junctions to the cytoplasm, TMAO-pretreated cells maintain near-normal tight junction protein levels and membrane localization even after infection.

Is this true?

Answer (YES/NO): NO